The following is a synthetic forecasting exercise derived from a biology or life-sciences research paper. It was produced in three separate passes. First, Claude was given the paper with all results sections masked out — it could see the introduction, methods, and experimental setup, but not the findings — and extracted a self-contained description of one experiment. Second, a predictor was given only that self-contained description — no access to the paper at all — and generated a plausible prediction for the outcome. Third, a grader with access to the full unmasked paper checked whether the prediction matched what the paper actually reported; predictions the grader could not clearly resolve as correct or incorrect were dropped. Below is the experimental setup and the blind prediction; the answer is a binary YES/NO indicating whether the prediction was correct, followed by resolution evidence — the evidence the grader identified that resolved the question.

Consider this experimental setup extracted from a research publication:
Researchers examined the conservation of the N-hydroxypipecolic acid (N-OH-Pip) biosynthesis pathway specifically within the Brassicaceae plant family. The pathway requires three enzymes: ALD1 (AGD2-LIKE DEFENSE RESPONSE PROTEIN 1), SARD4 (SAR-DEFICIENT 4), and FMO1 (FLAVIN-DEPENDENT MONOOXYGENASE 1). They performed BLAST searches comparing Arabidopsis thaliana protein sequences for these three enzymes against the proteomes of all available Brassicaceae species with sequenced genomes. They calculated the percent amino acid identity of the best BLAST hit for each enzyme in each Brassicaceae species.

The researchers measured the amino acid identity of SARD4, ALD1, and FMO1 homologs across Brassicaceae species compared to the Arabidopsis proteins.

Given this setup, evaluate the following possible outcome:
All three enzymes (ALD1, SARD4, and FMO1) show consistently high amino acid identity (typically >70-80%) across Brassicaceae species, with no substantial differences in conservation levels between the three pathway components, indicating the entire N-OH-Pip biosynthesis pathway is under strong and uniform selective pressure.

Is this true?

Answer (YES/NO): YES